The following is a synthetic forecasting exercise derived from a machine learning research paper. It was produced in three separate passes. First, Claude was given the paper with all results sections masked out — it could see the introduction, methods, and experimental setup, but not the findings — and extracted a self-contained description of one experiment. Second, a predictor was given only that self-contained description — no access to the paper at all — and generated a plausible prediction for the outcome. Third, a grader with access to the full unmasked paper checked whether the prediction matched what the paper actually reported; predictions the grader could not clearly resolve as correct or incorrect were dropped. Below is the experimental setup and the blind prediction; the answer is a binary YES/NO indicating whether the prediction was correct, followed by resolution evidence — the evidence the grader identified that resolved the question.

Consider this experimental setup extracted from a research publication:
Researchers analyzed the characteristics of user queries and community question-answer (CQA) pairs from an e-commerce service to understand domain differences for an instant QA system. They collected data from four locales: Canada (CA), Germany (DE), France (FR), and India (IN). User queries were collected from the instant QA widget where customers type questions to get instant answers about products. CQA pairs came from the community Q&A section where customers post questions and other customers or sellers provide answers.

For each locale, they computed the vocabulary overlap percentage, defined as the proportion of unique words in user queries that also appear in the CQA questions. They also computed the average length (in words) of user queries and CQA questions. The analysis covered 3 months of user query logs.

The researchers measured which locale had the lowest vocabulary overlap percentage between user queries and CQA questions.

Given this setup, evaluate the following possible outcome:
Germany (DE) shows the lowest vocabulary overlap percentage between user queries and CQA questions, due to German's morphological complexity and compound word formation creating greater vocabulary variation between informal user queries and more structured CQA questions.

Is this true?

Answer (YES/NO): NO